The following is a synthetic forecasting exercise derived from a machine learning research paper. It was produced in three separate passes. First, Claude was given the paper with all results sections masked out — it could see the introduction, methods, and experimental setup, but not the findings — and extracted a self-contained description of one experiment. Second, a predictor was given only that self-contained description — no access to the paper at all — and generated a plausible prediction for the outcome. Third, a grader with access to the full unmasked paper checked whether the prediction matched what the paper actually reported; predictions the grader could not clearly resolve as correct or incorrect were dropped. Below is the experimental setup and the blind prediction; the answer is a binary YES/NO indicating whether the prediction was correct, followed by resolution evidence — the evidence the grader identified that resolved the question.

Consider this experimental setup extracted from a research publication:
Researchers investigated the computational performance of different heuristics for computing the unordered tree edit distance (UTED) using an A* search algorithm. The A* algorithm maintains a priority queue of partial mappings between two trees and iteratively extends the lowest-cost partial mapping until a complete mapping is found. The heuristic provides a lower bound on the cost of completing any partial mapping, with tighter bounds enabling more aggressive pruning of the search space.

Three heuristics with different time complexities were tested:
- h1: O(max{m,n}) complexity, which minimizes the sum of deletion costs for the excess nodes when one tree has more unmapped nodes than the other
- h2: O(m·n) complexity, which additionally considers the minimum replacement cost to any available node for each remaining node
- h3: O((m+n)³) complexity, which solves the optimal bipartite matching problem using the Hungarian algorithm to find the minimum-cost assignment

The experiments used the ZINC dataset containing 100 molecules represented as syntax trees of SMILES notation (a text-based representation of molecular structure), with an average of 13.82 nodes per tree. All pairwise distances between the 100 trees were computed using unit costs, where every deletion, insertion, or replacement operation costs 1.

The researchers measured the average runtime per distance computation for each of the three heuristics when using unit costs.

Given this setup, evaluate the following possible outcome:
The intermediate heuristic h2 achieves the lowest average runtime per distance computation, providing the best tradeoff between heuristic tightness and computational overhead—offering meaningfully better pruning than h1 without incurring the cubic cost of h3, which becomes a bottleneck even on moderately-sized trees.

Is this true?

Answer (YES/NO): NO